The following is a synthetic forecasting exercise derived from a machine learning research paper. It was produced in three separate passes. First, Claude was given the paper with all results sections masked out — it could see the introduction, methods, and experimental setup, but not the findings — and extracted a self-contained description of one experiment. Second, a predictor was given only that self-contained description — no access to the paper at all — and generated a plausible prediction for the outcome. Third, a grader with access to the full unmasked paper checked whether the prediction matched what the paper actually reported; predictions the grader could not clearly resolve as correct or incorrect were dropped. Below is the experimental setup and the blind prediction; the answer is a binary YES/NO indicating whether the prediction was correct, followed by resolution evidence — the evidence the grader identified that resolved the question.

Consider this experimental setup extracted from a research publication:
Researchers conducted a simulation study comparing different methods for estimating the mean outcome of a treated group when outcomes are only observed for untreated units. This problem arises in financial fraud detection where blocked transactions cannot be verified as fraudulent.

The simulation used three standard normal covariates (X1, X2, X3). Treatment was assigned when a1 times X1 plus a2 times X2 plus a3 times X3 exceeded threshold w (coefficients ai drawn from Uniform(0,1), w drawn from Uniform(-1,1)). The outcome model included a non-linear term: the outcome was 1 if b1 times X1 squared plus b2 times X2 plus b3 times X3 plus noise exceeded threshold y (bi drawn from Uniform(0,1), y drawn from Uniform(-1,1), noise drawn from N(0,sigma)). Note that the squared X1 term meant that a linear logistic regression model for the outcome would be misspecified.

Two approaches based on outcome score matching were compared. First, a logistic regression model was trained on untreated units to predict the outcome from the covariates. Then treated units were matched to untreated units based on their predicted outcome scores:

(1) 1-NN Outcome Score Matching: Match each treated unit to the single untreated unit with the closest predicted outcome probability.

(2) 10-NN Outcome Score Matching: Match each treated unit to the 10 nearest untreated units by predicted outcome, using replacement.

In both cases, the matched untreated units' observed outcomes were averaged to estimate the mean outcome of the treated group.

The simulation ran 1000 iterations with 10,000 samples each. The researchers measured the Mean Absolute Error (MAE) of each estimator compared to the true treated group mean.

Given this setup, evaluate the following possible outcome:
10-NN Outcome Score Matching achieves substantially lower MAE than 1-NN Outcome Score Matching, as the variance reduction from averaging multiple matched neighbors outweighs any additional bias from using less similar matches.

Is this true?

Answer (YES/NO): NO